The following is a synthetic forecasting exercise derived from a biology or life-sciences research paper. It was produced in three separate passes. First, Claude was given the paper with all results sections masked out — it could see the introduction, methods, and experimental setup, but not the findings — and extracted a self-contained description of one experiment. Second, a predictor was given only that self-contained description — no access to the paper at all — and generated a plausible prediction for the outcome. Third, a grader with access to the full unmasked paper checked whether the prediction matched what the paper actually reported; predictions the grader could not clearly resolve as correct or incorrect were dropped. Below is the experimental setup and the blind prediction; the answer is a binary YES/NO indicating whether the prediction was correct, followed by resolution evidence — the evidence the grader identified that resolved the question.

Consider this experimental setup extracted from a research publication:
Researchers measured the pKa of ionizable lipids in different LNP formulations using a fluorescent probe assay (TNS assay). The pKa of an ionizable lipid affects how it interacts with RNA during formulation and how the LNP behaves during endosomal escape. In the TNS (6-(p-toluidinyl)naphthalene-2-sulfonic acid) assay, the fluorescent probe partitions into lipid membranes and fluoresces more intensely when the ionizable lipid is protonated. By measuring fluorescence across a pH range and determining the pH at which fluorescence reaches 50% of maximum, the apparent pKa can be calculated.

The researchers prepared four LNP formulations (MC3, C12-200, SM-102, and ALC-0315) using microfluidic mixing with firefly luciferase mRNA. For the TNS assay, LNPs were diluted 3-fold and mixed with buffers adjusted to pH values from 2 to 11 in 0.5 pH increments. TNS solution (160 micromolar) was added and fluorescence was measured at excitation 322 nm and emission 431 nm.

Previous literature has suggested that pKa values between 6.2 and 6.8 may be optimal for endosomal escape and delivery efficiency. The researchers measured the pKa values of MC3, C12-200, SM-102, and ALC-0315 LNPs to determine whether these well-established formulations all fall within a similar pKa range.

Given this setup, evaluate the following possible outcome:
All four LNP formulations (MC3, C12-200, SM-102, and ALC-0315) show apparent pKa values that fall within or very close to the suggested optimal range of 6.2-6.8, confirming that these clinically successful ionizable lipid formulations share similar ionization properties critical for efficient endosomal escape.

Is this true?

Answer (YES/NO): NO